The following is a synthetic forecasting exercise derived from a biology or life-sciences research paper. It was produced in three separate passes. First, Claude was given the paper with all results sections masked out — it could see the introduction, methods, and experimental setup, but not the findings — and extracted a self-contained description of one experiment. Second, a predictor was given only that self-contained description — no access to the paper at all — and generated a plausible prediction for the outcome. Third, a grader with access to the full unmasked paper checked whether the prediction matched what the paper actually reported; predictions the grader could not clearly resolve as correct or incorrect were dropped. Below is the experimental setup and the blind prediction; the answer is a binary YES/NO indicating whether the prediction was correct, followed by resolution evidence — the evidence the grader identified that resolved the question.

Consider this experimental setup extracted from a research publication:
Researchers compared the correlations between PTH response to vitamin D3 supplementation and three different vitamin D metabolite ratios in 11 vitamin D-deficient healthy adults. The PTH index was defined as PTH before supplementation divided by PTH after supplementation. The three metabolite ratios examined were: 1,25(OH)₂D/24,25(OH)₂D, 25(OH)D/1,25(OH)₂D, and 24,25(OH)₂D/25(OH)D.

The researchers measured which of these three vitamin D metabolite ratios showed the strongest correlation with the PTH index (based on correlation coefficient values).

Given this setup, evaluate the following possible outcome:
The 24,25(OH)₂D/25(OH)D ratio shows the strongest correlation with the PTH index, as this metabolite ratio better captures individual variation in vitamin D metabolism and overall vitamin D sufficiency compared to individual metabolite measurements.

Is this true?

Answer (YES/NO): NO